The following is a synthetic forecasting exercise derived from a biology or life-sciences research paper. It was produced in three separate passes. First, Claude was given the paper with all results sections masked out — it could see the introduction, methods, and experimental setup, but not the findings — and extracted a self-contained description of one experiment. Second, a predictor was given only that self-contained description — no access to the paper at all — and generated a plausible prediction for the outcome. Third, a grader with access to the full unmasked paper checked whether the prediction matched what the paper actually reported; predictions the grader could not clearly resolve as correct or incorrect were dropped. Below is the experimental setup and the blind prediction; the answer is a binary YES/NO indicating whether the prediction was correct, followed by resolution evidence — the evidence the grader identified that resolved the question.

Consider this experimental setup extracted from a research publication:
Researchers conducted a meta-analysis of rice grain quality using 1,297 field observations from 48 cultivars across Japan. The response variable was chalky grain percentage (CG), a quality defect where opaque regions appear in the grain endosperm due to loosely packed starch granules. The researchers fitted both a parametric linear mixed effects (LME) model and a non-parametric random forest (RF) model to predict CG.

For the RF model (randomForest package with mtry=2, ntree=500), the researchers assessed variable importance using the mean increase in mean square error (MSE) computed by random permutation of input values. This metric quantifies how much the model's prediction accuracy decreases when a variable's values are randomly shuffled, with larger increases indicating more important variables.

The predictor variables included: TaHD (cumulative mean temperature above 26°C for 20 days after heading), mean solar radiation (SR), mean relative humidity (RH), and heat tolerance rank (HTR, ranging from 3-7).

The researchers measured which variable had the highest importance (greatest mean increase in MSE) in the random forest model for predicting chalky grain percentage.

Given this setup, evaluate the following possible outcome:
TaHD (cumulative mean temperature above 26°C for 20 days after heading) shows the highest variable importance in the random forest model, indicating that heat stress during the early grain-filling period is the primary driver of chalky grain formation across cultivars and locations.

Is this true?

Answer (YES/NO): YES